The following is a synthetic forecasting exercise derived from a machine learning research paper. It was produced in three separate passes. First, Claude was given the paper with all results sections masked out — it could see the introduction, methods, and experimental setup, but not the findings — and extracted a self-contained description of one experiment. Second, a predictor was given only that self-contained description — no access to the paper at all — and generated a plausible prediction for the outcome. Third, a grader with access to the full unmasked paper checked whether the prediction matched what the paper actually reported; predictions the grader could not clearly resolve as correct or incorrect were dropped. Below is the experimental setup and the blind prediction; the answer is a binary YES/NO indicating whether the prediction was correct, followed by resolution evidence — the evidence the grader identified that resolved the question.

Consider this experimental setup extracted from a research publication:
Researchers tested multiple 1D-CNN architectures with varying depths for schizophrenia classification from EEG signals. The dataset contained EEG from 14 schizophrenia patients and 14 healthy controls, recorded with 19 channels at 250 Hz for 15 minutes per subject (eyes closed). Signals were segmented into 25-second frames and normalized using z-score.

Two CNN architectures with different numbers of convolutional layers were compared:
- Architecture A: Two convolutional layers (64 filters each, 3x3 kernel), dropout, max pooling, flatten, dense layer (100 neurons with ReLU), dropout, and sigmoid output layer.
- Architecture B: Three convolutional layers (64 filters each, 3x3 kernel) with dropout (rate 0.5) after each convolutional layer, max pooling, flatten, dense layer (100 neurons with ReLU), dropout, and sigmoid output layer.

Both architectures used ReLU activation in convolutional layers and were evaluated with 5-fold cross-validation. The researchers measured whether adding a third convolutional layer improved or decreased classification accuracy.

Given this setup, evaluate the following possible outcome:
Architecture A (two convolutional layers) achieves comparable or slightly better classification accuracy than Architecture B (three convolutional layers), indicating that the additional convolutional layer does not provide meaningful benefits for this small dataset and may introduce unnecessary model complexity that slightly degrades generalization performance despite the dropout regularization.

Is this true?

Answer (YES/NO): NO